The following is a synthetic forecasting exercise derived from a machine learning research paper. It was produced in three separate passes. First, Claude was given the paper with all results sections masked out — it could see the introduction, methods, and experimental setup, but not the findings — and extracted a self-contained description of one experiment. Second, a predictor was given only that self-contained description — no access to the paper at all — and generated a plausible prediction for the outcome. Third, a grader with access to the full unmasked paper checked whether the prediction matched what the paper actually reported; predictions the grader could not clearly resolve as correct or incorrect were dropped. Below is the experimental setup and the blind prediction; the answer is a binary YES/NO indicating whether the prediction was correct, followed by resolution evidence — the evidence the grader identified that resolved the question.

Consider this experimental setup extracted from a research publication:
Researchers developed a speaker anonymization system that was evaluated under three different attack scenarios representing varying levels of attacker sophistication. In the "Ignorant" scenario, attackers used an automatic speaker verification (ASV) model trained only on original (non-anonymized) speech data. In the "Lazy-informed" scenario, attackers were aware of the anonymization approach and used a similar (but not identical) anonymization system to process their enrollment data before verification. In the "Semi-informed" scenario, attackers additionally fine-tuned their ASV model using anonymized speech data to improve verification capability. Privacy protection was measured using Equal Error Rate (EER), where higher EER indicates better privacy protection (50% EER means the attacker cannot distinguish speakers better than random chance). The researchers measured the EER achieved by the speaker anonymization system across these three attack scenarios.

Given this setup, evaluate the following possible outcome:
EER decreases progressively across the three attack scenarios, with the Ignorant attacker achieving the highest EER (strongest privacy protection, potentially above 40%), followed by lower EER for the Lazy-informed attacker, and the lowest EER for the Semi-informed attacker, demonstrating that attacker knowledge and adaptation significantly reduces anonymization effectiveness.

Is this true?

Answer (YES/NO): YES